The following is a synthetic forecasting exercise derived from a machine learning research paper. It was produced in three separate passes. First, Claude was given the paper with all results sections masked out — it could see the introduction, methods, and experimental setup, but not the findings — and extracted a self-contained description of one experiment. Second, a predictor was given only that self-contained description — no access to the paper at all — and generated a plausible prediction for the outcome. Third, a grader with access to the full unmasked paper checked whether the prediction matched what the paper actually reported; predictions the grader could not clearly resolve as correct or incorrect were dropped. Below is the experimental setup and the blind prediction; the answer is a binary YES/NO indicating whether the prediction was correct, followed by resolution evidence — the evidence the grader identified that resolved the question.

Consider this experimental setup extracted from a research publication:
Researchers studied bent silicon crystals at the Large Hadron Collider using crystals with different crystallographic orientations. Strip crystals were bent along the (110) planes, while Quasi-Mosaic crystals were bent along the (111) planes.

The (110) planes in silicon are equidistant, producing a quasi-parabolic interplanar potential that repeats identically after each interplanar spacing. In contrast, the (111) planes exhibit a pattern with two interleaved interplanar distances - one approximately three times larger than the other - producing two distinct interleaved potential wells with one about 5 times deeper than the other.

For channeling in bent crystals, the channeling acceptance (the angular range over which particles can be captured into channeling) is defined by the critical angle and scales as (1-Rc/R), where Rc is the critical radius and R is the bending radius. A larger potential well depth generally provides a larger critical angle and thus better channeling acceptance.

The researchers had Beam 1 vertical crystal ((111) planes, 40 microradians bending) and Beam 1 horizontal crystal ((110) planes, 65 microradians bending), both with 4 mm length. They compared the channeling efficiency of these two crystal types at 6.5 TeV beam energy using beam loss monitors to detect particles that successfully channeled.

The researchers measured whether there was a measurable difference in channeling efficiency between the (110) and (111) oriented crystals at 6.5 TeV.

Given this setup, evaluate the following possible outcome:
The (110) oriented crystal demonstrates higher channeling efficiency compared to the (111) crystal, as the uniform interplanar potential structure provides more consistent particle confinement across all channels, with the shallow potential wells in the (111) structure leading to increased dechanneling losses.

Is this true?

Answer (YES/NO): NO